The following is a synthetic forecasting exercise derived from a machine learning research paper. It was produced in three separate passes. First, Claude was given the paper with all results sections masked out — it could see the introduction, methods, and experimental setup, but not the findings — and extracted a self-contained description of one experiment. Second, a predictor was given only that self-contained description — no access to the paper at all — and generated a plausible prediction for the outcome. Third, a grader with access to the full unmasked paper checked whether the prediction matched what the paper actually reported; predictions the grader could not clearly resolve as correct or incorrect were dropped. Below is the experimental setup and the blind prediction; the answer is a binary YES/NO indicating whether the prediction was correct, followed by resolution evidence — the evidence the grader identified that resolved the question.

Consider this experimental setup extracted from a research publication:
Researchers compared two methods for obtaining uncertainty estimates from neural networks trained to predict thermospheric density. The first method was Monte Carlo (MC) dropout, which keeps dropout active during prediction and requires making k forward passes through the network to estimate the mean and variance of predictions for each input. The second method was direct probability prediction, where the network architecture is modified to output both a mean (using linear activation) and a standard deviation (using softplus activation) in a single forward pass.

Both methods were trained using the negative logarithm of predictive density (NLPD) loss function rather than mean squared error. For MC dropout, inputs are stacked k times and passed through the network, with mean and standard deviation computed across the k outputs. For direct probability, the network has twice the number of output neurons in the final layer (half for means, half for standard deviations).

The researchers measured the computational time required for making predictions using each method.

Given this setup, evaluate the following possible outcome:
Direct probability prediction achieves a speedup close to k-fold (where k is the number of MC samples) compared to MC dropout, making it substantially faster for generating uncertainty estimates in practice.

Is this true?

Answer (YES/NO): NO